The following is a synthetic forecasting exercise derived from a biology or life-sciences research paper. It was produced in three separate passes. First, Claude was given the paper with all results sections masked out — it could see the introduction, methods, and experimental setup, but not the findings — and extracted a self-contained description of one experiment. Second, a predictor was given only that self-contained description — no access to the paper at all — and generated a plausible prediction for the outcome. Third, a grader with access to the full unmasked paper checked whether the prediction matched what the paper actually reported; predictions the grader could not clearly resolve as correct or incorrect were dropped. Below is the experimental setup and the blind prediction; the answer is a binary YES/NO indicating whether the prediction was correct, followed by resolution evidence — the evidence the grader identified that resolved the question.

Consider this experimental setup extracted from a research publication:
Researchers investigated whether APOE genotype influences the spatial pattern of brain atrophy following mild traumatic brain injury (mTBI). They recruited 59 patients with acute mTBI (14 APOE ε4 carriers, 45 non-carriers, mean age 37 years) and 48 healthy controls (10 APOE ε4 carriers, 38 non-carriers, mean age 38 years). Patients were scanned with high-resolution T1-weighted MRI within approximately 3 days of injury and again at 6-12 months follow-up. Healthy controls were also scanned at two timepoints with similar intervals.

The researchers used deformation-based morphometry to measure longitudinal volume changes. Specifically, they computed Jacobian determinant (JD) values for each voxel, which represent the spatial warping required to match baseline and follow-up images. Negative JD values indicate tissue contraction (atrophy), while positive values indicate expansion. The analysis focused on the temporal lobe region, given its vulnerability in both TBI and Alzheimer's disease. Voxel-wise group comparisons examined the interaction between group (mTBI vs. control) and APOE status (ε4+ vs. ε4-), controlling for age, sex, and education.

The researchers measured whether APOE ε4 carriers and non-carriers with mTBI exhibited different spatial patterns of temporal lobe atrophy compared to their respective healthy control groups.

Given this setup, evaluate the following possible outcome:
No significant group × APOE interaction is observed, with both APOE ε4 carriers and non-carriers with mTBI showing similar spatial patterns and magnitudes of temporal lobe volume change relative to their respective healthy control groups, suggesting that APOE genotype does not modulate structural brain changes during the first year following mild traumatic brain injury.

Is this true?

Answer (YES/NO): NO